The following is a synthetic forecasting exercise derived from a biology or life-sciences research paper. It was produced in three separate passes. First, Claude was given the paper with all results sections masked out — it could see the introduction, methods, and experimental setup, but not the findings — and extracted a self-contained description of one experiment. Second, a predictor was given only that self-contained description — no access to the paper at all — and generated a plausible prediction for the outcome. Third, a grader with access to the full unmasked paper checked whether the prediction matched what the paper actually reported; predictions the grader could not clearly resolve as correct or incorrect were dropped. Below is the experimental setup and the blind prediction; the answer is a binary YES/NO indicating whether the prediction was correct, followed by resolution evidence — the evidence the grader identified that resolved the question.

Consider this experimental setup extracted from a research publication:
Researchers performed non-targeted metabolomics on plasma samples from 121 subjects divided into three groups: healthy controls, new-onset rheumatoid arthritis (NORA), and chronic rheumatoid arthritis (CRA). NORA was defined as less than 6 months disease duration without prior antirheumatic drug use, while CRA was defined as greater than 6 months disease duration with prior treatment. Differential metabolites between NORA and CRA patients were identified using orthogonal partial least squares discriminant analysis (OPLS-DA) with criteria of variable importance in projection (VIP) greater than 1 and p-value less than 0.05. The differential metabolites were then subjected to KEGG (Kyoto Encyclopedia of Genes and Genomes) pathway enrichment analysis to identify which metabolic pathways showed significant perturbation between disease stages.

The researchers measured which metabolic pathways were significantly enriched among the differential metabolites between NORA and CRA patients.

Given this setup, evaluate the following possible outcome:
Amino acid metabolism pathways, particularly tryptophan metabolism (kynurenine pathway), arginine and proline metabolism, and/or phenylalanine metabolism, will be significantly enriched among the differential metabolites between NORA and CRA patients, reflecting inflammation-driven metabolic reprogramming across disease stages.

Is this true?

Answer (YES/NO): YES